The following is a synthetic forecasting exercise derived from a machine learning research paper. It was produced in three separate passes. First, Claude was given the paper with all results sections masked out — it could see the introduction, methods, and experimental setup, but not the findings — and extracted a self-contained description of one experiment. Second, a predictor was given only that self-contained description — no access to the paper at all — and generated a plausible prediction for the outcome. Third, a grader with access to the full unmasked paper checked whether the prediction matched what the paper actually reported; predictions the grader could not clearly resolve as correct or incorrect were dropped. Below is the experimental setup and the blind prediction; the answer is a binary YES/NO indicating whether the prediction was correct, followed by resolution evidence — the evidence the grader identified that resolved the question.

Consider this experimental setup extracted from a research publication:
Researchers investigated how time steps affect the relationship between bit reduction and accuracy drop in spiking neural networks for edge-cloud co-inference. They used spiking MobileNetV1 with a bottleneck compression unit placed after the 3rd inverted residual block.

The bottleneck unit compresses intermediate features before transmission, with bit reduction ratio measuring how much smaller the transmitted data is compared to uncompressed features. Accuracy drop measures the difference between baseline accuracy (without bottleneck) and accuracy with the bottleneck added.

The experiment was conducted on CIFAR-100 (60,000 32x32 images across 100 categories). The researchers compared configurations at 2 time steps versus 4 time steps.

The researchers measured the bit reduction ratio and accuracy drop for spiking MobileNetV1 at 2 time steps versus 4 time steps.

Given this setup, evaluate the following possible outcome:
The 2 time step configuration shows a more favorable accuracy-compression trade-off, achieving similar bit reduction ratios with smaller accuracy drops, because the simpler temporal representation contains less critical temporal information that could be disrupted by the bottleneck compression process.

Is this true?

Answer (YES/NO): NO